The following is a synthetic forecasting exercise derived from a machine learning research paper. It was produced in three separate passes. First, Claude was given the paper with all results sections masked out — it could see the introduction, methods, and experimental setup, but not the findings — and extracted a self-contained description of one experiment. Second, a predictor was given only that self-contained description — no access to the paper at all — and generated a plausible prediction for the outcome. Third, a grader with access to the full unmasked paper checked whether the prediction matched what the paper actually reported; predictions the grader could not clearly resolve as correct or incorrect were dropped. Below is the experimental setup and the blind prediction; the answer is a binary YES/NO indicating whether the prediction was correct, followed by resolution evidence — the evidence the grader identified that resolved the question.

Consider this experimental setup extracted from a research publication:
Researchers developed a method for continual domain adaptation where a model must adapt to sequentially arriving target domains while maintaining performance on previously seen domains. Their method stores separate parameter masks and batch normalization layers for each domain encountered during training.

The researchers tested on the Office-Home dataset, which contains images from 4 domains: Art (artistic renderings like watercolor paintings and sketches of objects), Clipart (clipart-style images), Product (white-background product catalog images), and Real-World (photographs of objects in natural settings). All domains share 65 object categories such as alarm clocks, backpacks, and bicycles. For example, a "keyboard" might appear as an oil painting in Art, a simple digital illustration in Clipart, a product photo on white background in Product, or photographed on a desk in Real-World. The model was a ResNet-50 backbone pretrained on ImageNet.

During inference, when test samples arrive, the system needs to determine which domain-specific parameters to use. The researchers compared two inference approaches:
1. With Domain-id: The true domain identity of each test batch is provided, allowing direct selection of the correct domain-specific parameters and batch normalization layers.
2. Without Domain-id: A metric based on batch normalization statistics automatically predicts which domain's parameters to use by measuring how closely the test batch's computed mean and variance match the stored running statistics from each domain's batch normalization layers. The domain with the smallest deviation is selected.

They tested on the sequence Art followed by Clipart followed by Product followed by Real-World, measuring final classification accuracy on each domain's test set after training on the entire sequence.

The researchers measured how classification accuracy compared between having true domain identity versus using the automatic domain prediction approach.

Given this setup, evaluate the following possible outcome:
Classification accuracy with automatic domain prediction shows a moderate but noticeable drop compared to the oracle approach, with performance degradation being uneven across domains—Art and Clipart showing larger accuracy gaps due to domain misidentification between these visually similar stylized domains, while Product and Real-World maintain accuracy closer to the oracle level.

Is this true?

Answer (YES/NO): NO